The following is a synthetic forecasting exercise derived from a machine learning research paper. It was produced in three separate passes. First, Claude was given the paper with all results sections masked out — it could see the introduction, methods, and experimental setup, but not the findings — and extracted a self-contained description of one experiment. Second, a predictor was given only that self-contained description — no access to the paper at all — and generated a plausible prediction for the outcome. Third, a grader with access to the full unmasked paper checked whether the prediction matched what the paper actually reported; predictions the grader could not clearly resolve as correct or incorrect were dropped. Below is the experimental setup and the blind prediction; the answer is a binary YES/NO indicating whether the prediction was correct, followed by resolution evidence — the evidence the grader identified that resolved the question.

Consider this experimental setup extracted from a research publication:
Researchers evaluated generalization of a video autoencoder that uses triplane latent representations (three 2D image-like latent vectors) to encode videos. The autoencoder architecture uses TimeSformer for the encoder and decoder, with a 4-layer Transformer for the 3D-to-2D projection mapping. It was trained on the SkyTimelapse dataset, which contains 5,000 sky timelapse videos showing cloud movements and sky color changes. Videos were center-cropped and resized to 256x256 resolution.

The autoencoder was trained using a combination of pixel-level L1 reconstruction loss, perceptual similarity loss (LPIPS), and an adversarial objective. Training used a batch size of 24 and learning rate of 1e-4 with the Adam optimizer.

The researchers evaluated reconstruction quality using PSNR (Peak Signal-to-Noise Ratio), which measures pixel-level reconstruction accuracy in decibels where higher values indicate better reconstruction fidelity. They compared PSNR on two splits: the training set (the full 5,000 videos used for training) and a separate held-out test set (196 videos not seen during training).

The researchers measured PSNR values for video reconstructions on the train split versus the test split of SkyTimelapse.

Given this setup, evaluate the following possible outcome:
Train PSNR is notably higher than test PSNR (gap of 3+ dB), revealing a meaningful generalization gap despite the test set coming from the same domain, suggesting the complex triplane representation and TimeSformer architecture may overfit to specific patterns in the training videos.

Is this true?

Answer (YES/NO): NO